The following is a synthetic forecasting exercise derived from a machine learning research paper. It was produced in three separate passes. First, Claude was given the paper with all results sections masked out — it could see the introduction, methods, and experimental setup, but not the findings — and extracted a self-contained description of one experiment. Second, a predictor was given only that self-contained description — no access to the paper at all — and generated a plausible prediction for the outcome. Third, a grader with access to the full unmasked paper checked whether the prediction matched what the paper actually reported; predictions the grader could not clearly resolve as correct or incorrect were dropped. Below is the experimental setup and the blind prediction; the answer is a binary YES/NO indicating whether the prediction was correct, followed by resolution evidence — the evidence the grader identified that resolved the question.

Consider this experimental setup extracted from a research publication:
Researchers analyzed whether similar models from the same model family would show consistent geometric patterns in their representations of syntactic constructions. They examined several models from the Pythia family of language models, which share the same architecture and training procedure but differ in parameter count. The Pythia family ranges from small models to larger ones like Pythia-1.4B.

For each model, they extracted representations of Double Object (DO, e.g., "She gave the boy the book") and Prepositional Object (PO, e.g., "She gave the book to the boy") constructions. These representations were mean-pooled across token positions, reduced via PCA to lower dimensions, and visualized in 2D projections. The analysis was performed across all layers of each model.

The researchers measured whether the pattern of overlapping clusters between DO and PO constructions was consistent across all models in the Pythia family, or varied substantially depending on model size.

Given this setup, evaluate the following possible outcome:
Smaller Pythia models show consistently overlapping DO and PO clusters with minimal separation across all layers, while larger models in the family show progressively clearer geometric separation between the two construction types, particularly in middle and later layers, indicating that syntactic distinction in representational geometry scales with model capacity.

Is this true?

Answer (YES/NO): NO